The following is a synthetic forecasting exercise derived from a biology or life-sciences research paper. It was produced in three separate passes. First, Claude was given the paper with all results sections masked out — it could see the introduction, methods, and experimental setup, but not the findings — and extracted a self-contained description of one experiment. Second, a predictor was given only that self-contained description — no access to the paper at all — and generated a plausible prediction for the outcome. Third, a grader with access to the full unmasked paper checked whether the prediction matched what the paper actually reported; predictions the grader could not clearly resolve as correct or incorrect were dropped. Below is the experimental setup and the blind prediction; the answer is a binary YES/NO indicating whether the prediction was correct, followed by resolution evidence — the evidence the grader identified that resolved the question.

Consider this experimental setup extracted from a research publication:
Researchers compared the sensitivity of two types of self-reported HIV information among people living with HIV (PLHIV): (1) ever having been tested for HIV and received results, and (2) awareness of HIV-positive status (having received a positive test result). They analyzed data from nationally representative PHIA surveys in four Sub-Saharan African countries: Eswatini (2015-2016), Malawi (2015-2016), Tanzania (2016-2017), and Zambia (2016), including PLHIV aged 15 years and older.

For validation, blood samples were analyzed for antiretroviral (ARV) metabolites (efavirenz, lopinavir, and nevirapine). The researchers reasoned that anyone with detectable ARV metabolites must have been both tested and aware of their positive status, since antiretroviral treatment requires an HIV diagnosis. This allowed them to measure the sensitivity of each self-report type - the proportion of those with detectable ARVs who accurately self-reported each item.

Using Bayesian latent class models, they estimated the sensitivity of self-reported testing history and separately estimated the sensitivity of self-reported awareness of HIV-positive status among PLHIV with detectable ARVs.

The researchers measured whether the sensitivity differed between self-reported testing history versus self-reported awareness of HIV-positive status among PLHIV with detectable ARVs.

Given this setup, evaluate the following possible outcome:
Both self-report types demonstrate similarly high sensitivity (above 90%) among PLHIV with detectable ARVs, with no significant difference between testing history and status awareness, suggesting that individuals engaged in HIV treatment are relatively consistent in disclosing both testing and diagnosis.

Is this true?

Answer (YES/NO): NO